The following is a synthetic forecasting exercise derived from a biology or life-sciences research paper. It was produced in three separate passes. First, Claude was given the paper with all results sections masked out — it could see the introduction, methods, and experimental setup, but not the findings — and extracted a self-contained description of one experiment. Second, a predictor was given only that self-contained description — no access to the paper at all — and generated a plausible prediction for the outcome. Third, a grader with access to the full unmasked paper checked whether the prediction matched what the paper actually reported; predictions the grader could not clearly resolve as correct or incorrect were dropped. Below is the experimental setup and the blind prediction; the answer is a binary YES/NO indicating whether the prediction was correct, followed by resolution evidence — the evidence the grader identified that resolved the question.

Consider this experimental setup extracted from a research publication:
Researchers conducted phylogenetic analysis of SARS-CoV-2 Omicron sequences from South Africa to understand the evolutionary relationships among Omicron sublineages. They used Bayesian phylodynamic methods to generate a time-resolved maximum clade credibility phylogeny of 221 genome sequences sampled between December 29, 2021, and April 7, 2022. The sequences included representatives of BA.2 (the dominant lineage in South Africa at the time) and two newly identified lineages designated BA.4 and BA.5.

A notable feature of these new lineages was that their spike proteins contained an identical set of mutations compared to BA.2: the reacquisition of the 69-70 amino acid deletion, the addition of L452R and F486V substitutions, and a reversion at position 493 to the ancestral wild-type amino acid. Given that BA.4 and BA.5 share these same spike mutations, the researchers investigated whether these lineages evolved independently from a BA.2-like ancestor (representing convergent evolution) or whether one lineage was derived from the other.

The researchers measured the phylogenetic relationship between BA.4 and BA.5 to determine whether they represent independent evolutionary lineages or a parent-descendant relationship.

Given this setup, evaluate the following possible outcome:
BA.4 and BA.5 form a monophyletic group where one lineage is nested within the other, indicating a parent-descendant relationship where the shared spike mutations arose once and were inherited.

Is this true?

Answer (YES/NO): NO